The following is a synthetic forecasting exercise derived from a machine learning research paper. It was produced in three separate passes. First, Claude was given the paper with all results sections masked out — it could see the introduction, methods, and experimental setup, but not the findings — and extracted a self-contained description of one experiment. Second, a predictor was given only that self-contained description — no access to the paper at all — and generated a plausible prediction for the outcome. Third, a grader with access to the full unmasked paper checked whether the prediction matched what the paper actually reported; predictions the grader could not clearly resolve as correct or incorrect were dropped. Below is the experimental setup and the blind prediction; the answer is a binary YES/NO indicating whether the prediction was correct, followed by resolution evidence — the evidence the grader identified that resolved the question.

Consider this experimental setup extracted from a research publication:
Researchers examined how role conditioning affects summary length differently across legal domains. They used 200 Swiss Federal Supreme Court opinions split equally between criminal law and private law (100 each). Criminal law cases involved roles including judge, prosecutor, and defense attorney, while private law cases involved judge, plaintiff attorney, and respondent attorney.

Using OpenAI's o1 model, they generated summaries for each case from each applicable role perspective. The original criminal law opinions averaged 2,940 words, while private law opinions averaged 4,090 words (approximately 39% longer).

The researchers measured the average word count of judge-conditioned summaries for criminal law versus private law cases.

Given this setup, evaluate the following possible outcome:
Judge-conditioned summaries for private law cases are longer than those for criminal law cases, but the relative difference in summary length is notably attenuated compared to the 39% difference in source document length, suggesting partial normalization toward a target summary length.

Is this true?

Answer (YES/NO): YES